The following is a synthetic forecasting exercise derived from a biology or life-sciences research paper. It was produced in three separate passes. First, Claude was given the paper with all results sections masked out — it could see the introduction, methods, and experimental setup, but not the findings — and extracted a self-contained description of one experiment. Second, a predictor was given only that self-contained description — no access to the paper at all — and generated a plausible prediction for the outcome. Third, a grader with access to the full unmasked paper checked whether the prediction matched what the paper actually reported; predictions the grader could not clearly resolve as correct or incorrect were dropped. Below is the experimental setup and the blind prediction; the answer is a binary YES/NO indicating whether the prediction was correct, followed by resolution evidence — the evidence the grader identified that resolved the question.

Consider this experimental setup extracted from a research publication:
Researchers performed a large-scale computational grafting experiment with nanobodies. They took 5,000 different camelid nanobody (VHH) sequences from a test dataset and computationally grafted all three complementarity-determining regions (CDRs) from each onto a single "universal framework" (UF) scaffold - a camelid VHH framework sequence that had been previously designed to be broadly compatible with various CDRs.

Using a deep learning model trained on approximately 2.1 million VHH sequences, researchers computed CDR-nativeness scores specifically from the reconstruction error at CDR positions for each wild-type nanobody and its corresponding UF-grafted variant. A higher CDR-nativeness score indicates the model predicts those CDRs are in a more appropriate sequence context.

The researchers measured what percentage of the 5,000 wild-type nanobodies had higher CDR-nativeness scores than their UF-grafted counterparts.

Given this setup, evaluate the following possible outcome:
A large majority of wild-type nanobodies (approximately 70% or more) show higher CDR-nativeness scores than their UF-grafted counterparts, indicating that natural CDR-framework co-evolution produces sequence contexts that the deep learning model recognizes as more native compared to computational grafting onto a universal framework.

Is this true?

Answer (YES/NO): YES